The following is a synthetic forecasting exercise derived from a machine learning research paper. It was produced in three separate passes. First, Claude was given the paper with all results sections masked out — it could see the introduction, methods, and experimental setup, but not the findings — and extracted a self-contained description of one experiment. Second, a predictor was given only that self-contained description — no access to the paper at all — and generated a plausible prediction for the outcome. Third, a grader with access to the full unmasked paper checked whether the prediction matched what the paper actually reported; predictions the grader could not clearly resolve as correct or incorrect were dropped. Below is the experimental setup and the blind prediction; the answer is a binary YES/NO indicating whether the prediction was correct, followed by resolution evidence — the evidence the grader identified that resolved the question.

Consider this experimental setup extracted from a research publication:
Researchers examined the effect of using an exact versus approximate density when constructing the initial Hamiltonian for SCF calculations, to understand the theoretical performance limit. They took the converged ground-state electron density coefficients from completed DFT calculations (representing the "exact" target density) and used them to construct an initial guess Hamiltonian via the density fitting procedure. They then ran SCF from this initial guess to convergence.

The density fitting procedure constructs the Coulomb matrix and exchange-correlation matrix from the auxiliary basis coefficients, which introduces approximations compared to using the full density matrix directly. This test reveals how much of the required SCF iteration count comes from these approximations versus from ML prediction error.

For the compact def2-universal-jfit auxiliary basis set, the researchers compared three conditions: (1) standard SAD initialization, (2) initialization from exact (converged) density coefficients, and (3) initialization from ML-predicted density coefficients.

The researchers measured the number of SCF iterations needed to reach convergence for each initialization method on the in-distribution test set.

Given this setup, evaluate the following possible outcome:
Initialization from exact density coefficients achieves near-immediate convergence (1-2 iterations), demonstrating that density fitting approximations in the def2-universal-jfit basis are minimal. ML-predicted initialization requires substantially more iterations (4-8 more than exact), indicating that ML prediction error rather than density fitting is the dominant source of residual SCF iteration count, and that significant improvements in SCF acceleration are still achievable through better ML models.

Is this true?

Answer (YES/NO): NO